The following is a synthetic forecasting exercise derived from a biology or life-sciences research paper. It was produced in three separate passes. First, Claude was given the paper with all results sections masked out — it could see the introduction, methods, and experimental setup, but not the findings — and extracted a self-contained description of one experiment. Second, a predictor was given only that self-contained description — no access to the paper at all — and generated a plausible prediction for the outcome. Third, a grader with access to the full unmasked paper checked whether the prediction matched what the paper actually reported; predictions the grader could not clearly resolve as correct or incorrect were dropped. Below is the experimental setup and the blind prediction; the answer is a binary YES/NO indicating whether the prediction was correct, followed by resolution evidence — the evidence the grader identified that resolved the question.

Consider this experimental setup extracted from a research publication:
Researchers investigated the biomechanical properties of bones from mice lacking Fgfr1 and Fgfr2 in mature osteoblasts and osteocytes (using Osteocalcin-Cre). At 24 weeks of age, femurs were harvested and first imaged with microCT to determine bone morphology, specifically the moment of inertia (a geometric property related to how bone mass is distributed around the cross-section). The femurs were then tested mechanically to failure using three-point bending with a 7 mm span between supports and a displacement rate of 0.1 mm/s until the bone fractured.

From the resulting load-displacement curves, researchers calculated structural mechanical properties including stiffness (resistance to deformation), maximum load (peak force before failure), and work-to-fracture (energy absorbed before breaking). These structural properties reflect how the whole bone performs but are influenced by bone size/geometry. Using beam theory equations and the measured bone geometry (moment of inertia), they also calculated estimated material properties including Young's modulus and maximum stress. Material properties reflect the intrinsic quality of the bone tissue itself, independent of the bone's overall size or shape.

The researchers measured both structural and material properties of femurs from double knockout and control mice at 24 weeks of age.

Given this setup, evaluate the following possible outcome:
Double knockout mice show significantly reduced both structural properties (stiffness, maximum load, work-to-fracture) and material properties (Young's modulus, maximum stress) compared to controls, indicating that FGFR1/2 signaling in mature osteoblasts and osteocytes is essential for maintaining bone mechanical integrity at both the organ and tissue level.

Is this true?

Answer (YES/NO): NO